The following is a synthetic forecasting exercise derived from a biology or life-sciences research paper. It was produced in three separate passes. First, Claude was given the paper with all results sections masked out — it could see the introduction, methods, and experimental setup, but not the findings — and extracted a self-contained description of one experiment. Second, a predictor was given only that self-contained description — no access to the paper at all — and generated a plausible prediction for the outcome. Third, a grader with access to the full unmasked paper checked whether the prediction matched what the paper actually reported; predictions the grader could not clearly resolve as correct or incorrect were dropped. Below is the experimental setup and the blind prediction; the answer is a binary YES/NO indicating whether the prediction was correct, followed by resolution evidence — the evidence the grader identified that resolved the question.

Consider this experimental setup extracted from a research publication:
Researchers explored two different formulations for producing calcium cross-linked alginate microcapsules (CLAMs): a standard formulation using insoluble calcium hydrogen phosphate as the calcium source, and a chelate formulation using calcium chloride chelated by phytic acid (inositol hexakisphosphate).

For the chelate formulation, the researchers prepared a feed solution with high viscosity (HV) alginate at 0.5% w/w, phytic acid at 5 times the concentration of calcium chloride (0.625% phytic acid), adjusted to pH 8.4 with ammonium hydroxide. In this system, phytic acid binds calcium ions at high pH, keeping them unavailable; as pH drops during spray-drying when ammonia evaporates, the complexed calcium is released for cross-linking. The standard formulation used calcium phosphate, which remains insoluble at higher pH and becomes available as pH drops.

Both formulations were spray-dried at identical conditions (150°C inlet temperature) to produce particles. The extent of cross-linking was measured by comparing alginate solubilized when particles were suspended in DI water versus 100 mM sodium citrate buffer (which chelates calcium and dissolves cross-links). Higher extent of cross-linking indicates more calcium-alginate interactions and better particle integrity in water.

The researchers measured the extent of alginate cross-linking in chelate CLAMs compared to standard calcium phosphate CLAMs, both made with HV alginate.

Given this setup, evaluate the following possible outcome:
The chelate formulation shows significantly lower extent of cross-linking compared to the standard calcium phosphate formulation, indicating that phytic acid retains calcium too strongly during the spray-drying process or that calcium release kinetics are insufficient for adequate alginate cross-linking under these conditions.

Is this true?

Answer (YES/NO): NO